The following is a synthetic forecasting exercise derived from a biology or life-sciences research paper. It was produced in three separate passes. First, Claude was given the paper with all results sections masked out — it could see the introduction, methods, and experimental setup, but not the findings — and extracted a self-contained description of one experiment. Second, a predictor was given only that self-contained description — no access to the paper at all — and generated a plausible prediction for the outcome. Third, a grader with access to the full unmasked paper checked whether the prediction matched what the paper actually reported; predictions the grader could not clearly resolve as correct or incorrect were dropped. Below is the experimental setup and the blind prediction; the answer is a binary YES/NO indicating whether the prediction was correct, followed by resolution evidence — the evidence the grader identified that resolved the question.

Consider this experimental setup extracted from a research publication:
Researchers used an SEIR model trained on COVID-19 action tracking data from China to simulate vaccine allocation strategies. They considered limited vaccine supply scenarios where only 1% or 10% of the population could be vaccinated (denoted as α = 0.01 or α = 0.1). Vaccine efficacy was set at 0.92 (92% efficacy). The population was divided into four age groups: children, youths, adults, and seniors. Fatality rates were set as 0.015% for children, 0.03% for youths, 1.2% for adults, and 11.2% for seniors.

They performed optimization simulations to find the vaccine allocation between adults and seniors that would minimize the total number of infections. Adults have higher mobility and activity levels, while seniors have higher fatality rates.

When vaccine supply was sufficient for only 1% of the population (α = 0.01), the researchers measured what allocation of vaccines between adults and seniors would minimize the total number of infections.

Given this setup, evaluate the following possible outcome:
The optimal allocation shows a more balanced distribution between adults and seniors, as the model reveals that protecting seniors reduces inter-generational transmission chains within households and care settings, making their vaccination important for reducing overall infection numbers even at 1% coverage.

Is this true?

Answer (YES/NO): NO